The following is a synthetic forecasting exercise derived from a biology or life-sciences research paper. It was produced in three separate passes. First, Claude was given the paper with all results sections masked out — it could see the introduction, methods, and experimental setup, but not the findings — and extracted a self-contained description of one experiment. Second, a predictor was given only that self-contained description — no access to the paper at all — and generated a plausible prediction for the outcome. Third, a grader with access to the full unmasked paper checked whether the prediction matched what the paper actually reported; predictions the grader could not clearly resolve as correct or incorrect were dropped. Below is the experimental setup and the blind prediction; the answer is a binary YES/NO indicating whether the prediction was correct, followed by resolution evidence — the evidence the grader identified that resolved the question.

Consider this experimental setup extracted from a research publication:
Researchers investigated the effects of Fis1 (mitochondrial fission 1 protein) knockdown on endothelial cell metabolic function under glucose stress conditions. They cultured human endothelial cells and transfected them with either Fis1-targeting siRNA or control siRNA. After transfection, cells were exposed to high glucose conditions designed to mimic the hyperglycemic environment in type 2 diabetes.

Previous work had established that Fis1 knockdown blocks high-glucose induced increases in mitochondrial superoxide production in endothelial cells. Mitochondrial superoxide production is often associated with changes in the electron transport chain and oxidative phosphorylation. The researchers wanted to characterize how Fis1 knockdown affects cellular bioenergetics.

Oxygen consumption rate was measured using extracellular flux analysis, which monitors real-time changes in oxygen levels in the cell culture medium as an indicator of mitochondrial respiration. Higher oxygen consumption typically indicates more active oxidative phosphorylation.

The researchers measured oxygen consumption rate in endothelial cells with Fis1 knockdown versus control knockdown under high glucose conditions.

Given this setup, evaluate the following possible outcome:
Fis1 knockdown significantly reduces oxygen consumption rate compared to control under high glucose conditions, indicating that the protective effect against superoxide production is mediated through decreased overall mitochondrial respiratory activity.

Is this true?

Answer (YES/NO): NO